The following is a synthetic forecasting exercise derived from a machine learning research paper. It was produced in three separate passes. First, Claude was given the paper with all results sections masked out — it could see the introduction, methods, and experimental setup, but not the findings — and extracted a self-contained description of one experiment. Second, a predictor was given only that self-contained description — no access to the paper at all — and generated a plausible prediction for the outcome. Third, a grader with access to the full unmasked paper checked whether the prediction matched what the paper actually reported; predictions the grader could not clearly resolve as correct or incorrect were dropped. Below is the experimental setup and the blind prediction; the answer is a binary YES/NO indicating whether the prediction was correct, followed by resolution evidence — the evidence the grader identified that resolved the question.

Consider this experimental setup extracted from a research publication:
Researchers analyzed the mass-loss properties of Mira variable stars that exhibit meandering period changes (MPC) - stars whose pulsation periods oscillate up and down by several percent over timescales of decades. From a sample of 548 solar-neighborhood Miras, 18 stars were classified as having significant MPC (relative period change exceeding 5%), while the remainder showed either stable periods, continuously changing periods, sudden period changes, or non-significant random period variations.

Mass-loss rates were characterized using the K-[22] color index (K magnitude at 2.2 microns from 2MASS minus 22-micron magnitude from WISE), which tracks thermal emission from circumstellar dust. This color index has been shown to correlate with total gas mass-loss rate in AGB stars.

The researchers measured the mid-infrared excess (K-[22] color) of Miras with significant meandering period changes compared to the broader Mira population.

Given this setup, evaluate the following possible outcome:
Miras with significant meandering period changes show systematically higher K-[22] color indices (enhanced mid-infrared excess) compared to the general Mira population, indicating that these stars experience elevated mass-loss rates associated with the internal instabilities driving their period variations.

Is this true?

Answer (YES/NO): NO